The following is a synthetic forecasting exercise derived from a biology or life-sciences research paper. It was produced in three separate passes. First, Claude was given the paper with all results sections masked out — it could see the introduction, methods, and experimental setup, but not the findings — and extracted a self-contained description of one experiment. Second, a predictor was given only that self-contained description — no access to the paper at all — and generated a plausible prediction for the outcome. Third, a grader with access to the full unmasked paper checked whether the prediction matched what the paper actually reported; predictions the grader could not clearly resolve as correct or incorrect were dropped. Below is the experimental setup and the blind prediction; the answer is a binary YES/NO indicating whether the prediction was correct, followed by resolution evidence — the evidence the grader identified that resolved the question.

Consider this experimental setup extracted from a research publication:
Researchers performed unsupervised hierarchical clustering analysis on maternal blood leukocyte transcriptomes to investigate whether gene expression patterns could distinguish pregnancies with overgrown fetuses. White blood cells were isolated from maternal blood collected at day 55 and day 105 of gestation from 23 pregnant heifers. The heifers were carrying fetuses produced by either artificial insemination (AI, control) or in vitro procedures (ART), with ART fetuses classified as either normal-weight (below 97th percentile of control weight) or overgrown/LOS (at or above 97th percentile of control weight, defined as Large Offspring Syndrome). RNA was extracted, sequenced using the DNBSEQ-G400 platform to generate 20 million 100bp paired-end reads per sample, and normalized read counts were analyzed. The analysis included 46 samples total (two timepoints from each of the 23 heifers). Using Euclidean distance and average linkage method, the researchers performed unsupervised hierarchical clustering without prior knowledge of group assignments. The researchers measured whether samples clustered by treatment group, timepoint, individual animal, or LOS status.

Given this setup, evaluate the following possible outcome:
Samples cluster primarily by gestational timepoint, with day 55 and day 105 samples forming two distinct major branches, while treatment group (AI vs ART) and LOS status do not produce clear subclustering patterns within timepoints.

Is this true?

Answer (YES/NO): NO